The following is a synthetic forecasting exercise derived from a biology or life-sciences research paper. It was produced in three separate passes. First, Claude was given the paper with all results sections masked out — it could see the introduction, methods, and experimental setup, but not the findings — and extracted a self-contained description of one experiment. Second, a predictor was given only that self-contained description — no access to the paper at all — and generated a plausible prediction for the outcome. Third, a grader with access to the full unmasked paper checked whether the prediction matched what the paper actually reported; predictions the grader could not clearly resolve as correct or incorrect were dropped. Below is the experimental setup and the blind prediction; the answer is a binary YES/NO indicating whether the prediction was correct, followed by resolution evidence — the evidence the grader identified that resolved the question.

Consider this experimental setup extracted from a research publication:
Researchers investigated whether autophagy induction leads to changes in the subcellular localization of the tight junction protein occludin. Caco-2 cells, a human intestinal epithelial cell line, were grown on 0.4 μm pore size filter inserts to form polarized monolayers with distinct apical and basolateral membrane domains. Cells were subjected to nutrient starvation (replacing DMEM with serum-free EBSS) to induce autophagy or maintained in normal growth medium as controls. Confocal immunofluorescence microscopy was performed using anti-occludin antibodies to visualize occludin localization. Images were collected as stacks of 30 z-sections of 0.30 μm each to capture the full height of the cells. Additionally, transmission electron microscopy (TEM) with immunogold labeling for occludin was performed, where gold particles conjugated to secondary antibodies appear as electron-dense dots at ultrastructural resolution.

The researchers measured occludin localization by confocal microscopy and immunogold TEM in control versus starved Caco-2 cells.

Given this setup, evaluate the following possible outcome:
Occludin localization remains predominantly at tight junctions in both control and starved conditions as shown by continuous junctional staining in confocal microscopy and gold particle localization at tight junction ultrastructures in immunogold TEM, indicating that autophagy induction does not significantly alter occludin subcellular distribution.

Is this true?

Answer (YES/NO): NO